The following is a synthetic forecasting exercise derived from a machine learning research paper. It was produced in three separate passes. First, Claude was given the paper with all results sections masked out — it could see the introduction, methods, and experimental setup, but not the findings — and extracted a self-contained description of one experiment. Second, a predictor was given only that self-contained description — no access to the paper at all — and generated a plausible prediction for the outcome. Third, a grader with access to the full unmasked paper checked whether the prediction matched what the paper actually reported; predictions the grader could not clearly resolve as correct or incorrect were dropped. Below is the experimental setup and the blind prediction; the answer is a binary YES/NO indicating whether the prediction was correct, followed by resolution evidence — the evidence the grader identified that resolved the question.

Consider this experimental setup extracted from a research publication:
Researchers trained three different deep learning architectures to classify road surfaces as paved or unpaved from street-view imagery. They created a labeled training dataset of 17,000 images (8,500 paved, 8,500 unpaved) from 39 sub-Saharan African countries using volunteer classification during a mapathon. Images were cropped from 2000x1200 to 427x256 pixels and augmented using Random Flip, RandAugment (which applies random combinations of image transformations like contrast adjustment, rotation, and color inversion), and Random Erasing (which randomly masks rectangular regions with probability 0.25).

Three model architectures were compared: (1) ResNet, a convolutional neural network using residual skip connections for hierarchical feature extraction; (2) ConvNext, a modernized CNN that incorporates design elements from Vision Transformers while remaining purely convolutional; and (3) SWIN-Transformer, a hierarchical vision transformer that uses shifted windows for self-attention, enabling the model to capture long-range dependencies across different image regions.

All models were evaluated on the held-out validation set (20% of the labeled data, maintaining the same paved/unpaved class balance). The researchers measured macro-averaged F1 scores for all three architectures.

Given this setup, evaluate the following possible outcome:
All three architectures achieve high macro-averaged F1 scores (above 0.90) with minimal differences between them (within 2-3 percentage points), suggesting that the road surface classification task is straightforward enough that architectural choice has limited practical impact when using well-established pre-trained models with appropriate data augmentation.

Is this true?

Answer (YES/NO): YES